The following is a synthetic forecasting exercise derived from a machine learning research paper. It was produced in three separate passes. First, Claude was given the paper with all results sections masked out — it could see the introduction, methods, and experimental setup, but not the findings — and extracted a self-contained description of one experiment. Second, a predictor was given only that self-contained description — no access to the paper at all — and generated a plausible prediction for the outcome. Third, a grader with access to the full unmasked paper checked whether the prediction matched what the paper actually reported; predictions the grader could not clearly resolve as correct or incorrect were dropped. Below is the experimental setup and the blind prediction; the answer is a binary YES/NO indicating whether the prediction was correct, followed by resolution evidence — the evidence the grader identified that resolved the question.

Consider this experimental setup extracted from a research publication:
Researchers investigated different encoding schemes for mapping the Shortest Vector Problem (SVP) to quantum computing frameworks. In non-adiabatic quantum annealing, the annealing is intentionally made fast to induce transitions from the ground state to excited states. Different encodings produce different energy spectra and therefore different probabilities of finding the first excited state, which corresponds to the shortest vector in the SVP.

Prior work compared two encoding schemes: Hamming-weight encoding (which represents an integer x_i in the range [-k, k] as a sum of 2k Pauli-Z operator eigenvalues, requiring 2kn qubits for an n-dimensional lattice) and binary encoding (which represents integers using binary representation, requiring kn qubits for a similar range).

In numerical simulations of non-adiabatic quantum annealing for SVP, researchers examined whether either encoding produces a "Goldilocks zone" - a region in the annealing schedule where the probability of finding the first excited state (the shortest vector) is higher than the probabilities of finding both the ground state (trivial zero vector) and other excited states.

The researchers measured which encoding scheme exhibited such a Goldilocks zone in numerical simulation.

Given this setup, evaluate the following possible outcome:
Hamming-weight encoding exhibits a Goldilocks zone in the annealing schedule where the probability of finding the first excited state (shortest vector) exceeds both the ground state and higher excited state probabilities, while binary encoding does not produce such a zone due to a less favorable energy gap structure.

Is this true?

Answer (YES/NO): NO